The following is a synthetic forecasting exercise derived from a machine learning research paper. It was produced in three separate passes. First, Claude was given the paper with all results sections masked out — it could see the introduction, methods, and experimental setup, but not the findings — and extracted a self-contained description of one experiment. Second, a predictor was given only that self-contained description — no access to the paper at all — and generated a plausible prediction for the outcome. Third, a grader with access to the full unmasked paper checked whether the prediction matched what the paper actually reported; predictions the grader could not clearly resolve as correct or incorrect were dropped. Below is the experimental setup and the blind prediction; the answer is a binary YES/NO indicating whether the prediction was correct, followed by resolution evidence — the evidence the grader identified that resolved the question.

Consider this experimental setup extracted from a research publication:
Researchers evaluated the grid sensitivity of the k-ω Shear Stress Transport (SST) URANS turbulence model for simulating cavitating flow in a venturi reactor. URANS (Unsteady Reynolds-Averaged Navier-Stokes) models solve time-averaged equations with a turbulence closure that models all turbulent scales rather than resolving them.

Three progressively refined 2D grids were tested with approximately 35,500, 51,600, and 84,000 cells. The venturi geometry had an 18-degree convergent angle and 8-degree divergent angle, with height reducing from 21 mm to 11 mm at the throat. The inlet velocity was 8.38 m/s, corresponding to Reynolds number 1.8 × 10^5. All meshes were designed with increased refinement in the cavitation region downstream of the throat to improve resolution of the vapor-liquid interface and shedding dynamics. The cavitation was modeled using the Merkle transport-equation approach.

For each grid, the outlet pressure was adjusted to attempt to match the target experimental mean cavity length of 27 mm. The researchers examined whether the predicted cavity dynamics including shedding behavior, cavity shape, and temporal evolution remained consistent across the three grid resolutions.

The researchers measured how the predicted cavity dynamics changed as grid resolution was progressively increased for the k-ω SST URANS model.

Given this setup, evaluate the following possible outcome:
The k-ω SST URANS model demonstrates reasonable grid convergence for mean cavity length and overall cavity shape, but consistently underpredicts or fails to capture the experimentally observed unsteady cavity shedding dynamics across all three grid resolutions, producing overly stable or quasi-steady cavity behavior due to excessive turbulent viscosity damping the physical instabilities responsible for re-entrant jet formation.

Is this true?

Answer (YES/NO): NO